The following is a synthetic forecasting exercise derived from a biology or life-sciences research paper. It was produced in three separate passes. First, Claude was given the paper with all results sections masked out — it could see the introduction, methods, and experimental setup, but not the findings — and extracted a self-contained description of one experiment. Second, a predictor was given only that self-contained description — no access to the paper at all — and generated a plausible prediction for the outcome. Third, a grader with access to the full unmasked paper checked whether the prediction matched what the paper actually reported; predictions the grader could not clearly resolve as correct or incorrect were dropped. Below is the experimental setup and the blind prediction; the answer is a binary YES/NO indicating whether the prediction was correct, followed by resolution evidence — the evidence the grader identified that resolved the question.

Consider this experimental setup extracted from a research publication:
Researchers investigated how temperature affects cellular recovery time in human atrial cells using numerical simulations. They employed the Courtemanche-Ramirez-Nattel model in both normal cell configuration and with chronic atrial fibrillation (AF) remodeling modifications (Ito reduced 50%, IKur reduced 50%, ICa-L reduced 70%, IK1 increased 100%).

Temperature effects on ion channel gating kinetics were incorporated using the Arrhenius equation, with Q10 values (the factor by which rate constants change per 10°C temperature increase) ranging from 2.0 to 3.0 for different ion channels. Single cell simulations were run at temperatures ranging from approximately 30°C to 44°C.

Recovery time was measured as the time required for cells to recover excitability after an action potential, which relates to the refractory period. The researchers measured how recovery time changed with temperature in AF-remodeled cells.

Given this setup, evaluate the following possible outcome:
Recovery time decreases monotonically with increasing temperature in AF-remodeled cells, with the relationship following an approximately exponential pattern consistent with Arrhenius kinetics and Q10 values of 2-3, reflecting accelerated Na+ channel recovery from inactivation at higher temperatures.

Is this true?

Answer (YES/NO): YES